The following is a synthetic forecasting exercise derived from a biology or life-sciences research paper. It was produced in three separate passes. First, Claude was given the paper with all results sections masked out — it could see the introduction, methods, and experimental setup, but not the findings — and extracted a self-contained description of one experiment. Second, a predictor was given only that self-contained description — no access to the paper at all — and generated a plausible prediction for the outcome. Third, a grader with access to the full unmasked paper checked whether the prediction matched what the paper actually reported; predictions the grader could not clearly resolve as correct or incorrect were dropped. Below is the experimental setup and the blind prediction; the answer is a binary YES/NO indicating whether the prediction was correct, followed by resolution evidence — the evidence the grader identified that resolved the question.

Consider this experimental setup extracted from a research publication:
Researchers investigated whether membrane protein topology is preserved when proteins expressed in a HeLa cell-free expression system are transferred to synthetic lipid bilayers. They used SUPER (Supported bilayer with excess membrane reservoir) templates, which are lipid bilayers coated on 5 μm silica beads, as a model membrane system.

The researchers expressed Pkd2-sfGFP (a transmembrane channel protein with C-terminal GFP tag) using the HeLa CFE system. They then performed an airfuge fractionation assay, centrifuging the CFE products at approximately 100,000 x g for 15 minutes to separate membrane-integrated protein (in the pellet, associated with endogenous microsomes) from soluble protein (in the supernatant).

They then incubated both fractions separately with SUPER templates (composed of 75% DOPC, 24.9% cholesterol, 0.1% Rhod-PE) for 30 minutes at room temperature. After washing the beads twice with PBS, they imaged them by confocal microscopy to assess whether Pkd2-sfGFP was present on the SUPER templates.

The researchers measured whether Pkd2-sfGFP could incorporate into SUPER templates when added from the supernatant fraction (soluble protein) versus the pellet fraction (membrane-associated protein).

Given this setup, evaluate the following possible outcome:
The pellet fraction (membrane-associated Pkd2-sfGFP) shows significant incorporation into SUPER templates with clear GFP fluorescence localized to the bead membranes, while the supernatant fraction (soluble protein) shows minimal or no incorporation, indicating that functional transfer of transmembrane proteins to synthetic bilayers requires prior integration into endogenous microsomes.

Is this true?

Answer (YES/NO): YES